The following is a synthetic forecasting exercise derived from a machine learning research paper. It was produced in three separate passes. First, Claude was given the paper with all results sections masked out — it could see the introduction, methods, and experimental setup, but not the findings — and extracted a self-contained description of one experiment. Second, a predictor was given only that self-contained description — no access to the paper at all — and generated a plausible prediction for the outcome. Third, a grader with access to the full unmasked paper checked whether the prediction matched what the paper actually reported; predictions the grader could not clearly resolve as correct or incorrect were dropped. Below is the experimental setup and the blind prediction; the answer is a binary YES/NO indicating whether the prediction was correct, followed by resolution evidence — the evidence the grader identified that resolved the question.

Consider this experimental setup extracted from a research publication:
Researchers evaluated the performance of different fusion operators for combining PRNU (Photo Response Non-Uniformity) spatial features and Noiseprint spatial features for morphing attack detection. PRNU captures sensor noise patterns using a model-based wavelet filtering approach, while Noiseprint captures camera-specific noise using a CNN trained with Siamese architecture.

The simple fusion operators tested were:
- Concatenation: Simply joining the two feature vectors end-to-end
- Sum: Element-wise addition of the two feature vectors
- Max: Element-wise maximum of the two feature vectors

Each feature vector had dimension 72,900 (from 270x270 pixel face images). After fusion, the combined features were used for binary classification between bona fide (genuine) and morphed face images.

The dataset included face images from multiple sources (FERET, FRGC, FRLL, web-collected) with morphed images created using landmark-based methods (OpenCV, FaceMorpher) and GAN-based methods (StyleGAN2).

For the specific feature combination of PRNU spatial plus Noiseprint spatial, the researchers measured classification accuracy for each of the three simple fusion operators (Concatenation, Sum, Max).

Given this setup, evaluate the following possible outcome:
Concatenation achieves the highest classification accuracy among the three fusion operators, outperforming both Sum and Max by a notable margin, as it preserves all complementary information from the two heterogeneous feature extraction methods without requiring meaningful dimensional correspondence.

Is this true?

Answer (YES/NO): NO